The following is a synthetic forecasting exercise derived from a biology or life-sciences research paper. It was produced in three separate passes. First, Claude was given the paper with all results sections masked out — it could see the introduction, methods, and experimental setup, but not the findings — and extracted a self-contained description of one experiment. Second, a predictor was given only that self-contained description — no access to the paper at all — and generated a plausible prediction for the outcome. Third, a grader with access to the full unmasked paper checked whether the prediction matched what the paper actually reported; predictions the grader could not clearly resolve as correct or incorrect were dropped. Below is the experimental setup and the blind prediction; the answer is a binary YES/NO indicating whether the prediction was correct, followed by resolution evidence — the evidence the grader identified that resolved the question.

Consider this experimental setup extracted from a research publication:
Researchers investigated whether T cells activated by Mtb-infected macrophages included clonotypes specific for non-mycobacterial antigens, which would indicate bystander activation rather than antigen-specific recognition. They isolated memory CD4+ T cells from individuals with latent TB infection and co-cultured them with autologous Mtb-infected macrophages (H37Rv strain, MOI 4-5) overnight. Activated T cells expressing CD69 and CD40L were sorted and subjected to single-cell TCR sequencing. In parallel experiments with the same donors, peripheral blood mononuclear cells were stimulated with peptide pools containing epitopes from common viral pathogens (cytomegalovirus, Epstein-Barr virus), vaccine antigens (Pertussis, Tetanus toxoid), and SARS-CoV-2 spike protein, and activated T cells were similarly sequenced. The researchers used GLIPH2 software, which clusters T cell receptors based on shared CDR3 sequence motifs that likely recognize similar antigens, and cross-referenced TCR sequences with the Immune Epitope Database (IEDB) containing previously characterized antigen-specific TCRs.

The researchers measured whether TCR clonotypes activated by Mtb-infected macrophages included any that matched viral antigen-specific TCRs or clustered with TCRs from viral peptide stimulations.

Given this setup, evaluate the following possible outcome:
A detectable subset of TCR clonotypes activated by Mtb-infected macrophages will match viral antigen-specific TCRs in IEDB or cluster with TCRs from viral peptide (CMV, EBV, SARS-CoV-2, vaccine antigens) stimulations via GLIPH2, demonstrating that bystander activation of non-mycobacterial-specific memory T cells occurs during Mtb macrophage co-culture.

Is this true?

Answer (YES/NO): YES